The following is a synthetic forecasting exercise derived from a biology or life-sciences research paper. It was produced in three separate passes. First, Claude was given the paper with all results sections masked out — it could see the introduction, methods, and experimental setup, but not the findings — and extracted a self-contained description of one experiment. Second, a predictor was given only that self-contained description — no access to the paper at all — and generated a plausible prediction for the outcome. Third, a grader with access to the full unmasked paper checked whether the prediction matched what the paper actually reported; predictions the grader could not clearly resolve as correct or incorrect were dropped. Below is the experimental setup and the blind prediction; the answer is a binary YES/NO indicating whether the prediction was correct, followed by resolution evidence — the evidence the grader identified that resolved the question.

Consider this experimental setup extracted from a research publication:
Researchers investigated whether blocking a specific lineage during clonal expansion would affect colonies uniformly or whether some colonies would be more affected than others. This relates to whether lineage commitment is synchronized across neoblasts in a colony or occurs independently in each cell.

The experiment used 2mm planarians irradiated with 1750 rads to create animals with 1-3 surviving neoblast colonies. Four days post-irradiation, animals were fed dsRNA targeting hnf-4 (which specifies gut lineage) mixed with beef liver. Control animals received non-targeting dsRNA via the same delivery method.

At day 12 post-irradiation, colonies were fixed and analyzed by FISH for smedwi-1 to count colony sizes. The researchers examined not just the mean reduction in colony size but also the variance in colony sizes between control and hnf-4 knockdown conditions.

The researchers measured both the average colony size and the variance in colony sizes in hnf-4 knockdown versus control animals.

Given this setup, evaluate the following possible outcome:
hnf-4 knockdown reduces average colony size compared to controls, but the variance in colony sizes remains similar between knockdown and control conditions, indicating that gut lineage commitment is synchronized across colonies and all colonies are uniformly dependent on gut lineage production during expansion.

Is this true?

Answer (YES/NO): NO